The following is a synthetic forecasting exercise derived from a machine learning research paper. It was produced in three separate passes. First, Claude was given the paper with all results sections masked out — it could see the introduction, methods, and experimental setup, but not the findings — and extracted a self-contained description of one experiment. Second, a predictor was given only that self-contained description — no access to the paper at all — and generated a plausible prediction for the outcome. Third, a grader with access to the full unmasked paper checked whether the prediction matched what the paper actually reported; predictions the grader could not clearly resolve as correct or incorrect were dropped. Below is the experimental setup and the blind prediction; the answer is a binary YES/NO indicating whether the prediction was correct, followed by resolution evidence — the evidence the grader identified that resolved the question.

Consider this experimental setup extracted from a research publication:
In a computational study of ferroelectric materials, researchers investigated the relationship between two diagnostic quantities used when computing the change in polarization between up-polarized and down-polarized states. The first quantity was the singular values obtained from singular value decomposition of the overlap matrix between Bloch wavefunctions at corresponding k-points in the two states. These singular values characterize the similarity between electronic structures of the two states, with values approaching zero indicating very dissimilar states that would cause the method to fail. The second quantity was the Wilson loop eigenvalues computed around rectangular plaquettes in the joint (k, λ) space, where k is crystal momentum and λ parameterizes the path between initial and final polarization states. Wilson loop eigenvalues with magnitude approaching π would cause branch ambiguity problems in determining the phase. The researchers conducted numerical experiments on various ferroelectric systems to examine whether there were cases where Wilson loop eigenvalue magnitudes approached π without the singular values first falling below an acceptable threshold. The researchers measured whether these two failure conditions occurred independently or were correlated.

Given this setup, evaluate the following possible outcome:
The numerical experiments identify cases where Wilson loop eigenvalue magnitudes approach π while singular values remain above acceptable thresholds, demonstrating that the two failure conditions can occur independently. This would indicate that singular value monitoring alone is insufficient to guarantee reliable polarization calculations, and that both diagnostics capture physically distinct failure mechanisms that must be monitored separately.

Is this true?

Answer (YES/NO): NO